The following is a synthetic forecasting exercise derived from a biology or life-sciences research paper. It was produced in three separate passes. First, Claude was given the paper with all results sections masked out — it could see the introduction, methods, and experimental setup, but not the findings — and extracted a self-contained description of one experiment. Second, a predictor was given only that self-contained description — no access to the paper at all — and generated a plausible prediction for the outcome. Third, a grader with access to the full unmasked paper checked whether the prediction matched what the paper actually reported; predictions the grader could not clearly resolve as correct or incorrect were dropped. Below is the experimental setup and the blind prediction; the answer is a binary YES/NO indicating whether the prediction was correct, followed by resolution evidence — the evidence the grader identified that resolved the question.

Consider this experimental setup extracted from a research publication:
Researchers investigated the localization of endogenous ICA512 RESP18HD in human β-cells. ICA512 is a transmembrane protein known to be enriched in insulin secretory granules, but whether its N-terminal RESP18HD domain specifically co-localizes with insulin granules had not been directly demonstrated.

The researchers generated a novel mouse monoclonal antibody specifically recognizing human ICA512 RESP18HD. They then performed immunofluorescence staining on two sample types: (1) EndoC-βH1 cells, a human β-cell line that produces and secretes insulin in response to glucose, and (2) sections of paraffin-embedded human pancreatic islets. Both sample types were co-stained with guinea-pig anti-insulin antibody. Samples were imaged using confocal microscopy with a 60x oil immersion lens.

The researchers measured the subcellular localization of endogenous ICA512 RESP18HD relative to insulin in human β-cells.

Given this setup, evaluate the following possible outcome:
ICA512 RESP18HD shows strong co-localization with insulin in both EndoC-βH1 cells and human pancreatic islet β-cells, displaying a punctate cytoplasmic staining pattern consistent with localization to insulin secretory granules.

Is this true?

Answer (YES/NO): YES